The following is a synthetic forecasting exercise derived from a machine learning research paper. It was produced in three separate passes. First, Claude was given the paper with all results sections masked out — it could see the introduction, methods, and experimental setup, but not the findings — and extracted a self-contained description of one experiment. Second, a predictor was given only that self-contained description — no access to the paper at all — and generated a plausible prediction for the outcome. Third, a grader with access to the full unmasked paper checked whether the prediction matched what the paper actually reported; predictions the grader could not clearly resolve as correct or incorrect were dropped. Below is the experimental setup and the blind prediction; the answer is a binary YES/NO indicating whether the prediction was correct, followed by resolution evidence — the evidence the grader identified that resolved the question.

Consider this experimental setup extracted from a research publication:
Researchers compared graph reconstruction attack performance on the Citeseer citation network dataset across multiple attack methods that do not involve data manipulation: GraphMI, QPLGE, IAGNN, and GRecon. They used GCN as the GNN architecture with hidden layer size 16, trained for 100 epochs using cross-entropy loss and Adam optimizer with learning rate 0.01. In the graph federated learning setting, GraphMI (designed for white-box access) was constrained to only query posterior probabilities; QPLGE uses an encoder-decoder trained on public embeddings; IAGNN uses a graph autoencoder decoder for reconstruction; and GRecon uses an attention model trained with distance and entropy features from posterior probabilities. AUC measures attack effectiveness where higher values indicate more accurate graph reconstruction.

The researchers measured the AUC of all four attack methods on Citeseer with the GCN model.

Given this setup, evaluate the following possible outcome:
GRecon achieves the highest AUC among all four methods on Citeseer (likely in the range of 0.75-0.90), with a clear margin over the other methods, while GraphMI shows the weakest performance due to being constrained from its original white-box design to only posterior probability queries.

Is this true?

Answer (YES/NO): NO